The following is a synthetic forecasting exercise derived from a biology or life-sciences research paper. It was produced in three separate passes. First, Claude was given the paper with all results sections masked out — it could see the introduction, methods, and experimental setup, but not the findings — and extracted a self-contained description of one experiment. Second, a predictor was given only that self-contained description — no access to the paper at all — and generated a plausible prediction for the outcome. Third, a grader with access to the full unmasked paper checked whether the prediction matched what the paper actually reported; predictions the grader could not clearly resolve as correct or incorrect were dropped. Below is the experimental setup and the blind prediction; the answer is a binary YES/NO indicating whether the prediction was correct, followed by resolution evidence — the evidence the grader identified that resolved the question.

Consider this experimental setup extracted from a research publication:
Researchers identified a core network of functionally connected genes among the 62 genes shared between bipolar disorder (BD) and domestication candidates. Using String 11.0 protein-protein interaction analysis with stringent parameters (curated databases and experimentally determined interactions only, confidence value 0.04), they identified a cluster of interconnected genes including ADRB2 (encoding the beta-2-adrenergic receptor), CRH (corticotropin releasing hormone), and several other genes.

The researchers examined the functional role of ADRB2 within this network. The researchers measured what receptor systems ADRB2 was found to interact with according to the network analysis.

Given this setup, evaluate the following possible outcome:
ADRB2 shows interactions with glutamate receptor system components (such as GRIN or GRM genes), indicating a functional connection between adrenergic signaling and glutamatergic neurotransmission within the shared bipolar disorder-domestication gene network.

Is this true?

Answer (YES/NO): NO